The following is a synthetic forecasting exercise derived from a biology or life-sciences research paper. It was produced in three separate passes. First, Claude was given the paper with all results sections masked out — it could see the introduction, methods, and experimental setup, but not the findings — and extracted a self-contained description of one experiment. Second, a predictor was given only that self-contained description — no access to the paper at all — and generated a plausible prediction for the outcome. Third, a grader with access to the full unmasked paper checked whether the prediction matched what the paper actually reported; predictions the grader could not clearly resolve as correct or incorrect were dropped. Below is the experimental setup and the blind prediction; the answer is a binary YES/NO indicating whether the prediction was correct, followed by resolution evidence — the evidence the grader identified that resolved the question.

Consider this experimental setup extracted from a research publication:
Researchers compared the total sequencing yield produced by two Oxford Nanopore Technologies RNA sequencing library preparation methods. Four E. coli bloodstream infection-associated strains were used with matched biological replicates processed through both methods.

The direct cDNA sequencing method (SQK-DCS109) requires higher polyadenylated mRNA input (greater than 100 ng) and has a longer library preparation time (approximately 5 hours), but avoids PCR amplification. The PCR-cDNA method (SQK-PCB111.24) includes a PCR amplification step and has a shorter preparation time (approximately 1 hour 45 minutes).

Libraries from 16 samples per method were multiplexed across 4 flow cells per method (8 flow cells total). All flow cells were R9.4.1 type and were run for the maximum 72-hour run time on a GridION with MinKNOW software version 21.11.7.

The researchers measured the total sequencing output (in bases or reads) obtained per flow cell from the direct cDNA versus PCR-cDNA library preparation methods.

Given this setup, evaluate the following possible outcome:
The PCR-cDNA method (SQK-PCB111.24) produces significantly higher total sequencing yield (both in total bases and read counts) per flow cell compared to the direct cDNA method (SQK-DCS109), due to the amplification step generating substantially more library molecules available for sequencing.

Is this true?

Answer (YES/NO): YES